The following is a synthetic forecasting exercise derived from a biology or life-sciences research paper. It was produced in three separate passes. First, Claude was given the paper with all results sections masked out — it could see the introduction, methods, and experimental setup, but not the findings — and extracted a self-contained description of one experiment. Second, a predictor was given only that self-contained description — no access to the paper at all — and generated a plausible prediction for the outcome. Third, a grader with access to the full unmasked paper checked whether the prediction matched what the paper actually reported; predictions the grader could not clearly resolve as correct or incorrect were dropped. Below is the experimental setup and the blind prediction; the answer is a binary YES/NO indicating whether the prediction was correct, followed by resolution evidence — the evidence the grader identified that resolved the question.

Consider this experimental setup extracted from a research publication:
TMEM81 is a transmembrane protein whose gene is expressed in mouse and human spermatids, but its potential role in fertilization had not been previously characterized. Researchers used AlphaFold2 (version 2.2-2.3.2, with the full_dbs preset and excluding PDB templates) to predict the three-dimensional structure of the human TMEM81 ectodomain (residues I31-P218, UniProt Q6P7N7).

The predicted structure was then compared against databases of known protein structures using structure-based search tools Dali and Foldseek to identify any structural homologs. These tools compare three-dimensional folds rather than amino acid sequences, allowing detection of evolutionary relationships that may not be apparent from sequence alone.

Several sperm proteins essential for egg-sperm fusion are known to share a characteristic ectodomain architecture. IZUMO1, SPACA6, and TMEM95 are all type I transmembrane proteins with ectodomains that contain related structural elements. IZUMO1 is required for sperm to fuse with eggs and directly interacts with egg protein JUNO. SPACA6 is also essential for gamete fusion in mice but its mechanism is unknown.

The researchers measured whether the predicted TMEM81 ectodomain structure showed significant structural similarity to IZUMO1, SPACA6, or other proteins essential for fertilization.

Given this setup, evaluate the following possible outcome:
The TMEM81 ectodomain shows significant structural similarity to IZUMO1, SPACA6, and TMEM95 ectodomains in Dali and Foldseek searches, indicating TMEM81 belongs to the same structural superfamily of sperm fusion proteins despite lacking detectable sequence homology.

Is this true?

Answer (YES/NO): NO